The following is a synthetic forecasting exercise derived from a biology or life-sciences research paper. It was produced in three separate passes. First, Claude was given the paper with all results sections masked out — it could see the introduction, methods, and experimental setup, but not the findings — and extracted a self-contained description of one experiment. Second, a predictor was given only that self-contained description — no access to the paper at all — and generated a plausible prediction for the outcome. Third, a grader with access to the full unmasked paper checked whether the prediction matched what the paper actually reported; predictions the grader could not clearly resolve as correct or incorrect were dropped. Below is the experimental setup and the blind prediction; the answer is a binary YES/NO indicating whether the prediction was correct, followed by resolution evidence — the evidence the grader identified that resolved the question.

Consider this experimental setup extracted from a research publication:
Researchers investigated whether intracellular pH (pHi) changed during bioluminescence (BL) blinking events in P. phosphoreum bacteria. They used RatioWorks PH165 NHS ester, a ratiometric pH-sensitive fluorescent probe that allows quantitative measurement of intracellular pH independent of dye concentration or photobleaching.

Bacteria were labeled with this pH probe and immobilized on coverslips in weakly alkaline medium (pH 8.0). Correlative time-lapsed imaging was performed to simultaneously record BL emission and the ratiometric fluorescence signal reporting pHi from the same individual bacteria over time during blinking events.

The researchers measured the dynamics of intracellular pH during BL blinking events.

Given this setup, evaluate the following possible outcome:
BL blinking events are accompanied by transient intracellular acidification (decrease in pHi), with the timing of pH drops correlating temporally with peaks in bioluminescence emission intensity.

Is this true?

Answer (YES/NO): NO